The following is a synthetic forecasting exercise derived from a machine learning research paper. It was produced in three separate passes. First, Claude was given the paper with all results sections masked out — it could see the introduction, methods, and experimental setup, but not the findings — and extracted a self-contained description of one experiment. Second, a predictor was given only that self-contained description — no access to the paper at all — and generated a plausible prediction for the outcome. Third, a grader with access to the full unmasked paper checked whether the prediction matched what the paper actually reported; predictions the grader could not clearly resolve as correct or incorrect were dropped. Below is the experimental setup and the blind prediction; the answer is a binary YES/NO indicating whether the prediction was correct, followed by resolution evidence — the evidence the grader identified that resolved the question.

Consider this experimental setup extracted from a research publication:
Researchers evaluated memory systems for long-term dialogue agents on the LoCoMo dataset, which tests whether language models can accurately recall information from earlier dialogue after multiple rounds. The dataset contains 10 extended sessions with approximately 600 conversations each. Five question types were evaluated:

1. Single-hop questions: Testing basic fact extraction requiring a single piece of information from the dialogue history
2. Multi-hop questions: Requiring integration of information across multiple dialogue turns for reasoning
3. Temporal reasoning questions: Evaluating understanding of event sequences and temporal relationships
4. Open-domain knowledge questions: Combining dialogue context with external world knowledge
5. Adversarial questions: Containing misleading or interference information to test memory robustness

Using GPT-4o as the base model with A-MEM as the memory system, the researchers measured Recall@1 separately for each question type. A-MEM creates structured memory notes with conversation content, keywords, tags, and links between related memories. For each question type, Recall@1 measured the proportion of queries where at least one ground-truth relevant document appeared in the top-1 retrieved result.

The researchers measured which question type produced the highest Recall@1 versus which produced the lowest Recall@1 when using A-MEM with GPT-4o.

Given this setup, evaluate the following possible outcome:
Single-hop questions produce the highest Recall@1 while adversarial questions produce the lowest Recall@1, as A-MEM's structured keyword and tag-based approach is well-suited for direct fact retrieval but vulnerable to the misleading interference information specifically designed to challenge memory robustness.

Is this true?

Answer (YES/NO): NO